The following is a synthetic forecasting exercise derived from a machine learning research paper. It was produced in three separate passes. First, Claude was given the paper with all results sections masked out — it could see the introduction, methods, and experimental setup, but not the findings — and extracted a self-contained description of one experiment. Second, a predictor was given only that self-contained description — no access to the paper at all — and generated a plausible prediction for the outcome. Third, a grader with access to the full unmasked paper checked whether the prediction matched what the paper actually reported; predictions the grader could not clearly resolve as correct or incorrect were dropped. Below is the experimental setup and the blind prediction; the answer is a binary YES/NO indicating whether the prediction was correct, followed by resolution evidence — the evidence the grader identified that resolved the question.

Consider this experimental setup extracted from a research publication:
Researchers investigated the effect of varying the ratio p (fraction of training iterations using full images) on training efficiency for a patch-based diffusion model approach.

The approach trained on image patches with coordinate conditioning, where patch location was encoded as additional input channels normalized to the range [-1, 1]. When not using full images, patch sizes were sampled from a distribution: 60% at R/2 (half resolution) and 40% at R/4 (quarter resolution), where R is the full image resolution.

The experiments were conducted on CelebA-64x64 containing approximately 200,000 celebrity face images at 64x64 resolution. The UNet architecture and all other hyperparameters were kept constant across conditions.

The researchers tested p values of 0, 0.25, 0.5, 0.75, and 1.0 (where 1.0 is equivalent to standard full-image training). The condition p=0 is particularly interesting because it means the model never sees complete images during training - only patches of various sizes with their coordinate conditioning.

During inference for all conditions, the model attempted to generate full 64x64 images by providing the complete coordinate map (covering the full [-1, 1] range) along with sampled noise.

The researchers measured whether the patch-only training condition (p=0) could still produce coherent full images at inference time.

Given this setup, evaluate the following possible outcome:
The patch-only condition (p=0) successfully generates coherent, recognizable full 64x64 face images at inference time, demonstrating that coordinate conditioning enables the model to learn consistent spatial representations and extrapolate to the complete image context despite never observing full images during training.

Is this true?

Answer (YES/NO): NO